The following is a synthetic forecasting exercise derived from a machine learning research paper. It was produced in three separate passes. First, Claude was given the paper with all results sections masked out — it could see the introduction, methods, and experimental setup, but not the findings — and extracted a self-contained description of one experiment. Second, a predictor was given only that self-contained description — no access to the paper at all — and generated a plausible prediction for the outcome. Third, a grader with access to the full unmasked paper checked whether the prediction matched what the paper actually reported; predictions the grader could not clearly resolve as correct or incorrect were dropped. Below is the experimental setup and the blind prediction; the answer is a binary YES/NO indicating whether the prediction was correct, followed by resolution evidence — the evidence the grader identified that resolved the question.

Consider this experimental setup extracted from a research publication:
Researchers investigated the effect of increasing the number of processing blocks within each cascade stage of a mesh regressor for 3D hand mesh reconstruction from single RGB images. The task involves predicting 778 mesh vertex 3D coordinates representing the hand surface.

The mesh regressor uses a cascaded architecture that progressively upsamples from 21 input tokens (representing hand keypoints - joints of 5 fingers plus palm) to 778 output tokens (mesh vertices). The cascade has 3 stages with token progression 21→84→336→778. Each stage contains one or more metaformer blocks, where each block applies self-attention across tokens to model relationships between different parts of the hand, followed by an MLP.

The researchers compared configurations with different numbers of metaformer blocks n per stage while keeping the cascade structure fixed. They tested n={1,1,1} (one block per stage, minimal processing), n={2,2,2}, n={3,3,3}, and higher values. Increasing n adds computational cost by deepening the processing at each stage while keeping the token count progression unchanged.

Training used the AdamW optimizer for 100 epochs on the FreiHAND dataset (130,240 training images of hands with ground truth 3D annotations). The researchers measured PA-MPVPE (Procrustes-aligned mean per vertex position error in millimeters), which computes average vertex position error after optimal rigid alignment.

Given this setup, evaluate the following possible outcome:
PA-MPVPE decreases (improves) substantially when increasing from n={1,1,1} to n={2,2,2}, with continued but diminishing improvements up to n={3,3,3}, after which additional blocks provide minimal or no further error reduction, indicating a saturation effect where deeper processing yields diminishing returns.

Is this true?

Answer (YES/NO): NO